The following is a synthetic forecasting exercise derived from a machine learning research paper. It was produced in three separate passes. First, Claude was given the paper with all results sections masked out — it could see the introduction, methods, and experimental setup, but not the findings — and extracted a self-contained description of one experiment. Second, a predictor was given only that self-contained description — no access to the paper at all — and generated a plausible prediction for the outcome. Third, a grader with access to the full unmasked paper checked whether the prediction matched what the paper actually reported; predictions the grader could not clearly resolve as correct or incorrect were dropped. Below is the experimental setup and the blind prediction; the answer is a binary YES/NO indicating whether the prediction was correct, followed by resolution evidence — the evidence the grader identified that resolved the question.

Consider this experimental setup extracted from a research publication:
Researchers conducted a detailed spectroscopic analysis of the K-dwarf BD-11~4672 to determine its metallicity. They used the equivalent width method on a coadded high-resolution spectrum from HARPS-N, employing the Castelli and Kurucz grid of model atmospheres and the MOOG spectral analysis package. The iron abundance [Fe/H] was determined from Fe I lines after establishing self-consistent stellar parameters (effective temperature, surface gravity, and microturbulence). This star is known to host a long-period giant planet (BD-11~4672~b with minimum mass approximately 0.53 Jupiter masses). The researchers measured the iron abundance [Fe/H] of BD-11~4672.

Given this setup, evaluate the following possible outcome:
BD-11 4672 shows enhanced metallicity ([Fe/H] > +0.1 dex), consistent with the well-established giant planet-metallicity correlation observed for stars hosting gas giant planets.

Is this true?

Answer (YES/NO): NO